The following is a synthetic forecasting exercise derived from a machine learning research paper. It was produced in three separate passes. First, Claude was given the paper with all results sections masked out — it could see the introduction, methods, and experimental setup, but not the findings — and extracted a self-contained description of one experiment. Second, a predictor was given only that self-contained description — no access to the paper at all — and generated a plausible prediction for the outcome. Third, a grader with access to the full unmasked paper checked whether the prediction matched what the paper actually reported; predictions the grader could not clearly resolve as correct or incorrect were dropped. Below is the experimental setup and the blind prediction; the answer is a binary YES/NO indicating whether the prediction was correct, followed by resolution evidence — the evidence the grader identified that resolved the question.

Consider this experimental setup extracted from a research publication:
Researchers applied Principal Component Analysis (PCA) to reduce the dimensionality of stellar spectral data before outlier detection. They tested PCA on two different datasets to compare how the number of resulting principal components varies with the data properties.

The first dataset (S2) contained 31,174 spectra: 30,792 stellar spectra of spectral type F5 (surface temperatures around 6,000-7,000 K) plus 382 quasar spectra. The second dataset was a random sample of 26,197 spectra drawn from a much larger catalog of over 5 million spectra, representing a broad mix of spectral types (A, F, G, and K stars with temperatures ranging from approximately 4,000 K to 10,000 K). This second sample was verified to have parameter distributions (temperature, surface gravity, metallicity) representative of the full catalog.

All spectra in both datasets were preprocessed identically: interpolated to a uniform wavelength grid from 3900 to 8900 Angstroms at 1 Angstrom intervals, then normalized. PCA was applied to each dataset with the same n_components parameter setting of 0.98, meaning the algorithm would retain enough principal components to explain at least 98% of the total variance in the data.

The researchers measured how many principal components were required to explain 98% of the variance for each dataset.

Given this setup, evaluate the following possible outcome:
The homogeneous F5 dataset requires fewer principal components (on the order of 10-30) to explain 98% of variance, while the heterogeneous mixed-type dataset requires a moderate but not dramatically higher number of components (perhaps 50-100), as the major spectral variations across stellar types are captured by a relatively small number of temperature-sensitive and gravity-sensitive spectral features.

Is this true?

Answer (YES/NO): NO